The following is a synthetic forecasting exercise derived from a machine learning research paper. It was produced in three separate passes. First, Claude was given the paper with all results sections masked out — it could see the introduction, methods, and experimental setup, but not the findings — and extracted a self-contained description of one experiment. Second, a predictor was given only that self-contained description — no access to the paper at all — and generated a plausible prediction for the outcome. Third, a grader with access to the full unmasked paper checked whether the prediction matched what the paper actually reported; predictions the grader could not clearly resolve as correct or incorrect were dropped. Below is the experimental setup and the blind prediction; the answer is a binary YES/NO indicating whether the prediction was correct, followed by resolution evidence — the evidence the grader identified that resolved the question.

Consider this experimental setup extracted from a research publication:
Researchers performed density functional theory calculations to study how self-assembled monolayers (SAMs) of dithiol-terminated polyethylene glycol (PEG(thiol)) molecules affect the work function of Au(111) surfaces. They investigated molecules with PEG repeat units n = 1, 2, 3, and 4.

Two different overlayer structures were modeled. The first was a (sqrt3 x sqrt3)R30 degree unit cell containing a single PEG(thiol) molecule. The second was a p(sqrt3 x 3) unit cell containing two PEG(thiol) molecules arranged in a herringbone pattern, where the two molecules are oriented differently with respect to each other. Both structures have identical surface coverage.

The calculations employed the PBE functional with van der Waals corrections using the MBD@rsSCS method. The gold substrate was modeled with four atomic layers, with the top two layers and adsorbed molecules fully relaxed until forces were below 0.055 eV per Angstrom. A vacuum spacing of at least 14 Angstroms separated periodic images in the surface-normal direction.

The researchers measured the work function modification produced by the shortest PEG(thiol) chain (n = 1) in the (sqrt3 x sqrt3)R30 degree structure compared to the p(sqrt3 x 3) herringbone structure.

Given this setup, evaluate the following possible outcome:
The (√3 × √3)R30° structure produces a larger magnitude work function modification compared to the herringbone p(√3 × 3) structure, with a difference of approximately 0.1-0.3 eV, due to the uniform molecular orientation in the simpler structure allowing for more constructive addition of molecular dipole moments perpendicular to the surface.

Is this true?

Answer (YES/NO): NO